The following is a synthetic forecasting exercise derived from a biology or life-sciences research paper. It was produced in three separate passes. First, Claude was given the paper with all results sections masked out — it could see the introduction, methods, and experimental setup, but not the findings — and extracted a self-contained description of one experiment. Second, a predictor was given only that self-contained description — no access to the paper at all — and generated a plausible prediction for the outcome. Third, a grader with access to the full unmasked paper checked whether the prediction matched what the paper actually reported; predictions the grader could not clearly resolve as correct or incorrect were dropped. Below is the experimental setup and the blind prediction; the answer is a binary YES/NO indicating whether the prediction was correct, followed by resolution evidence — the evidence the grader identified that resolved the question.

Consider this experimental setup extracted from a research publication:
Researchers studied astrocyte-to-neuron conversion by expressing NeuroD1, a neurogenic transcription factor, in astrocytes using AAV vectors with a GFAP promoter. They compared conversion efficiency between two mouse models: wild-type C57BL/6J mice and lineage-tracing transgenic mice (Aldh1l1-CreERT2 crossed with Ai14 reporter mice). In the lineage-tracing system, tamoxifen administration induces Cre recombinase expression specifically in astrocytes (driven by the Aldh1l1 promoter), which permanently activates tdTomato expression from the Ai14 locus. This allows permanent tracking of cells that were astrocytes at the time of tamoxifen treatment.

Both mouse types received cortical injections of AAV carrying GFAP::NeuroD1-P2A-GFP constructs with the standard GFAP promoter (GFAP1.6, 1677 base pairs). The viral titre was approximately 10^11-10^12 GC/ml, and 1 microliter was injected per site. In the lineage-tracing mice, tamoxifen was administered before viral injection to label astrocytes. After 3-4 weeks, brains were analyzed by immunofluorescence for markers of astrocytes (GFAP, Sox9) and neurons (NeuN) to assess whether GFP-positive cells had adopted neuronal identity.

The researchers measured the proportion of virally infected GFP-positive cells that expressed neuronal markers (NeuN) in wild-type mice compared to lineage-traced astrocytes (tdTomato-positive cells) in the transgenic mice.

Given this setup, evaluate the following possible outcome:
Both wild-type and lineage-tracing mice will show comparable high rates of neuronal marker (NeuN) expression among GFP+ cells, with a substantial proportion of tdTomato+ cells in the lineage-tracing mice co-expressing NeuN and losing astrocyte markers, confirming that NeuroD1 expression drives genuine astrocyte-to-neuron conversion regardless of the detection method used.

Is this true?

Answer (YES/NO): NO